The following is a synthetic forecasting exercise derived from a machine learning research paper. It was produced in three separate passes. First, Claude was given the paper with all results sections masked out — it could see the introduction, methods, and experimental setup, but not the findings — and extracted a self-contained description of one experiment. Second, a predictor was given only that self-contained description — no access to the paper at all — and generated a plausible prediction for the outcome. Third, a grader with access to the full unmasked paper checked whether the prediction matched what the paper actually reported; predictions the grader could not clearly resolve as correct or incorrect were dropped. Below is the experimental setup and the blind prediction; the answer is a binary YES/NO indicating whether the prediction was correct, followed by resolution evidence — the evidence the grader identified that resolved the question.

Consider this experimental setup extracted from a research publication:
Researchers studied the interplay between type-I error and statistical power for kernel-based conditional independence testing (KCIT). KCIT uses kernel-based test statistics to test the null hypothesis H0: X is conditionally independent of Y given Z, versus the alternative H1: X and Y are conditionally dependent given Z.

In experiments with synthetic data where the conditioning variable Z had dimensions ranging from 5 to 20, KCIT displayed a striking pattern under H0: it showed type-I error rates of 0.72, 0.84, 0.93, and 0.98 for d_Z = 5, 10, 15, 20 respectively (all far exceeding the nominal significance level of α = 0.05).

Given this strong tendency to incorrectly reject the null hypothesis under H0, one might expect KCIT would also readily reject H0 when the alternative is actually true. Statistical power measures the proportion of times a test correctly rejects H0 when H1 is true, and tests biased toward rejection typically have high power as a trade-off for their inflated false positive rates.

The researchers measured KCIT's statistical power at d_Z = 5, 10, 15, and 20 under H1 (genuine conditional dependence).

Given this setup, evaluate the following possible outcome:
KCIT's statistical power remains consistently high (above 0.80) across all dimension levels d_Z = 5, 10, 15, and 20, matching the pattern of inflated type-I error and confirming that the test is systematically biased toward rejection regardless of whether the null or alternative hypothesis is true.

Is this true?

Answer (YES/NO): NO